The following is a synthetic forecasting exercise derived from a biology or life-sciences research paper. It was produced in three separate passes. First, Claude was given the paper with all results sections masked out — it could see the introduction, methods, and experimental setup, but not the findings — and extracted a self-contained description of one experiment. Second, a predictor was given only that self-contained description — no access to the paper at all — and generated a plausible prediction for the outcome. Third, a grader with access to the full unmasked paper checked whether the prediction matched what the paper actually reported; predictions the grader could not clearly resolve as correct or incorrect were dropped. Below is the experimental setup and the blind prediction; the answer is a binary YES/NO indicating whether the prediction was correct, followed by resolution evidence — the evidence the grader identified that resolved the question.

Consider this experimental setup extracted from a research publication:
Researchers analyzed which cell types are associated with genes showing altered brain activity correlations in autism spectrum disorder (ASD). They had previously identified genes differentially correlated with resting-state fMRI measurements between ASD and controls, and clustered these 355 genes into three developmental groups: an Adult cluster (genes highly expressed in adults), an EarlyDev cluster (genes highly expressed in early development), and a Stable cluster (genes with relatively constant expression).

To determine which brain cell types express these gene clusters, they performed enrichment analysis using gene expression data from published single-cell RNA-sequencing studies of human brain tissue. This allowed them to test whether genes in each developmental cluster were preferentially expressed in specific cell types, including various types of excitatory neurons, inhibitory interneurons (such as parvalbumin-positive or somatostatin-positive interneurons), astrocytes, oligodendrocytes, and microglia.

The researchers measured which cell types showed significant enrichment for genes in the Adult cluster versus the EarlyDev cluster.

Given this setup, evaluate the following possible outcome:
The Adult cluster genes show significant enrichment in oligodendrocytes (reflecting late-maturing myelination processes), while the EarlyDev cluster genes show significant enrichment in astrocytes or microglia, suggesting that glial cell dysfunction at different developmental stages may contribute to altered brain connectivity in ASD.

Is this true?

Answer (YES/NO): NO